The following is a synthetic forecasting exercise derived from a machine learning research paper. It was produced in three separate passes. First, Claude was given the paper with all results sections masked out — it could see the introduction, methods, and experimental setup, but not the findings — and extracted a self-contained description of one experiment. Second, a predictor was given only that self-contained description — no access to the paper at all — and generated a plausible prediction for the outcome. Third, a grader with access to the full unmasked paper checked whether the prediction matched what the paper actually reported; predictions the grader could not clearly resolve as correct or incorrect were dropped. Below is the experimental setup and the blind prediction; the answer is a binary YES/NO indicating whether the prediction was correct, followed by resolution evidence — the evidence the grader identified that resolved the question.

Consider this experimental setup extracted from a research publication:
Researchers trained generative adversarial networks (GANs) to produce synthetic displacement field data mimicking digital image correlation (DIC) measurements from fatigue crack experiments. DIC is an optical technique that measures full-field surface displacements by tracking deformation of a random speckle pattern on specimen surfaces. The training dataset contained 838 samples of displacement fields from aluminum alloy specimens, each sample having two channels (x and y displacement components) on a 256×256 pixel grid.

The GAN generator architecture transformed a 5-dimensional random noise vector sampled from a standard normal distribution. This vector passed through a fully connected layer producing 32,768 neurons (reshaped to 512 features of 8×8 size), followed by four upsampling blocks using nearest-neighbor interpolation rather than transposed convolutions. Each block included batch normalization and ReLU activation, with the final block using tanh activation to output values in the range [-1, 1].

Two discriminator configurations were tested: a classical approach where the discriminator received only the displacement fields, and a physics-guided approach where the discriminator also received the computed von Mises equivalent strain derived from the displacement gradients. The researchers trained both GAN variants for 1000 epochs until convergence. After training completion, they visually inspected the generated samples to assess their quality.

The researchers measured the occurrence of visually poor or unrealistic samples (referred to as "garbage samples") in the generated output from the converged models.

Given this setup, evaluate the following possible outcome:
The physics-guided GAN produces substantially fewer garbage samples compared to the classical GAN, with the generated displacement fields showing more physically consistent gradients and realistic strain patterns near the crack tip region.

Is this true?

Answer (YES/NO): NO